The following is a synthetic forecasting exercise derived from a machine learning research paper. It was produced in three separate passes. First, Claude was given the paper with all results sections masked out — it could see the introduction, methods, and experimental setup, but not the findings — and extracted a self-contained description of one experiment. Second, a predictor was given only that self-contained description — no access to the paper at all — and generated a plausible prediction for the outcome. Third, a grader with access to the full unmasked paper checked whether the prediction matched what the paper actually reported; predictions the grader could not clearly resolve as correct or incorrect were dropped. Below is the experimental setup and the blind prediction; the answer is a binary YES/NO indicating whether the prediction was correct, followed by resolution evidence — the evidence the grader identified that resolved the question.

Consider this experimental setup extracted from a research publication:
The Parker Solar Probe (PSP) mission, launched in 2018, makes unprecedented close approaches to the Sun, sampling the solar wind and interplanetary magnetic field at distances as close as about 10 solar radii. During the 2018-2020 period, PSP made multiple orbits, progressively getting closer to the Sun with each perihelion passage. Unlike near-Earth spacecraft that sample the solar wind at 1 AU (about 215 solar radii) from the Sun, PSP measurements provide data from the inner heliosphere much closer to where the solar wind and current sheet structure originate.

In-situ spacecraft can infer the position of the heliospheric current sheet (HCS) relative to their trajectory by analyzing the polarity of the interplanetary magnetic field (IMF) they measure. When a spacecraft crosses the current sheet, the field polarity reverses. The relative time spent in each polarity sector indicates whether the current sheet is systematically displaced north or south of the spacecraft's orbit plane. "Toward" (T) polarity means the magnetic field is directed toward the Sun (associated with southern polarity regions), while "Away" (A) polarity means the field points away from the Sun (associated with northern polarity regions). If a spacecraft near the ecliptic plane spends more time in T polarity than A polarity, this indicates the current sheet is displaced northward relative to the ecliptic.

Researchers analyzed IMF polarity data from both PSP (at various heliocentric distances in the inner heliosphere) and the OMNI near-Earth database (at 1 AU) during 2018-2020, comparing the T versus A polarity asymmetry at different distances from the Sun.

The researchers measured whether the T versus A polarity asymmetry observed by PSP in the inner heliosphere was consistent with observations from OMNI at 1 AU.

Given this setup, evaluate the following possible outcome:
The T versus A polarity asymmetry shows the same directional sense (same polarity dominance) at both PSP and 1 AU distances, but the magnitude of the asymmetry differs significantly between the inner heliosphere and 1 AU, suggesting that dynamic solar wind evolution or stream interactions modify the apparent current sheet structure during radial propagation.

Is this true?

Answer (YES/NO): NO